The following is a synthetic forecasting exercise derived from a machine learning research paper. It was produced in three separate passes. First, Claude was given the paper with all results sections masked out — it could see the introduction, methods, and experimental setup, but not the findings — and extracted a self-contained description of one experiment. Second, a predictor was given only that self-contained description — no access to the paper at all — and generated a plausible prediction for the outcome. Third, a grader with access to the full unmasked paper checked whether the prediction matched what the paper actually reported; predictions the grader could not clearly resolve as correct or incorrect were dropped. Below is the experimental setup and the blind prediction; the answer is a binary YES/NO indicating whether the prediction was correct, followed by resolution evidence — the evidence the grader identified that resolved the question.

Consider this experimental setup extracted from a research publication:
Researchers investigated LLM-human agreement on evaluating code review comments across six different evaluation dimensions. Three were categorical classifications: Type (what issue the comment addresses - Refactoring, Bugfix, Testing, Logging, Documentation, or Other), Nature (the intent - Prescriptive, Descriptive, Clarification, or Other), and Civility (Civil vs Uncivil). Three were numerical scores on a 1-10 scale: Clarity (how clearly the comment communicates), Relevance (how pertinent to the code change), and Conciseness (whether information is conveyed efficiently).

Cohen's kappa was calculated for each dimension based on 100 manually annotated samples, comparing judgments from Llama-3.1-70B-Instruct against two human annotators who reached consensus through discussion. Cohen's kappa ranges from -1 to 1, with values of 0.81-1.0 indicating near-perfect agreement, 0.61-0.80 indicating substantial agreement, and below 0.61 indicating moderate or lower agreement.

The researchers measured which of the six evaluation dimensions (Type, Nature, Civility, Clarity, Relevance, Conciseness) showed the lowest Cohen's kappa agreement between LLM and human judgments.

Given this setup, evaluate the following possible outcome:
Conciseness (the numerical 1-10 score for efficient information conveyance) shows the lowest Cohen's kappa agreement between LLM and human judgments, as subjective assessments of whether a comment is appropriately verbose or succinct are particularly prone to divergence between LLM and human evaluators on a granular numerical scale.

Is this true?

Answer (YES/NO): NO